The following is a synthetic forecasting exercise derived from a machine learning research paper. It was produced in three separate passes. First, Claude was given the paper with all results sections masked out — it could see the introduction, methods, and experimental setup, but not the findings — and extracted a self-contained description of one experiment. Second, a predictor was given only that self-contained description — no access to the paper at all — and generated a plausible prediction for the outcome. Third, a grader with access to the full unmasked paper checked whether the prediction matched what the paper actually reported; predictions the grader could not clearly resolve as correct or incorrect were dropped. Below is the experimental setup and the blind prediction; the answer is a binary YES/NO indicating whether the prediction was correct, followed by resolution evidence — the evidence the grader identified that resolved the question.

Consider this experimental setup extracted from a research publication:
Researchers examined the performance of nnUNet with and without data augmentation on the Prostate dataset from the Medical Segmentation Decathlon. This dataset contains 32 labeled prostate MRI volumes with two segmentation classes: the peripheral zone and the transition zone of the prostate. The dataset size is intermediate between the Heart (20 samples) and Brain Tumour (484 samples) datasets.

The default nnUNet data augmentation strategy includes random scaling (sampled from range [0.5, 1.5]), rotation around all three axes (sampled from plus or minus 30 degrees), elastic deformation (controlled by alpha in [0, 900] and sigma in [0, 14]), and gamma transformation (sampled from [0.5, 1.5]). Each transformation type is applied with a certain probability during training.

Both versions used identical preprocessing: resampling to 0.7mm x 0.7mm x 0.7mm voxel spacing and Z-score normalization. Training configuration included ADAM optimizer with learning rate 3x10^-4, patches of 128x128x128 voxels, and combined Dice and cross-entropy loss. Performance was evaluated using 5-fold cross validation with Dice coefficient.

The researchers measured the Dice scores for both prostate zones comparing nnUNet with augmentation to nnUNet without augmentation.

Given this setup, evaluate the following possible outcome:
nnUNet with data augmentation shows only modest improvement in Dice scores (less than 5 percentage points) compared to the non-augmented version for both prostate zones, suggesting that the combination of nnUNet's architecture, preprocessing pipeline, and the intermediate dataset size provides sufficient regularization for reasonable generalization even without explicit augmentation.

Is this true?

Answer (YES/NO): YES